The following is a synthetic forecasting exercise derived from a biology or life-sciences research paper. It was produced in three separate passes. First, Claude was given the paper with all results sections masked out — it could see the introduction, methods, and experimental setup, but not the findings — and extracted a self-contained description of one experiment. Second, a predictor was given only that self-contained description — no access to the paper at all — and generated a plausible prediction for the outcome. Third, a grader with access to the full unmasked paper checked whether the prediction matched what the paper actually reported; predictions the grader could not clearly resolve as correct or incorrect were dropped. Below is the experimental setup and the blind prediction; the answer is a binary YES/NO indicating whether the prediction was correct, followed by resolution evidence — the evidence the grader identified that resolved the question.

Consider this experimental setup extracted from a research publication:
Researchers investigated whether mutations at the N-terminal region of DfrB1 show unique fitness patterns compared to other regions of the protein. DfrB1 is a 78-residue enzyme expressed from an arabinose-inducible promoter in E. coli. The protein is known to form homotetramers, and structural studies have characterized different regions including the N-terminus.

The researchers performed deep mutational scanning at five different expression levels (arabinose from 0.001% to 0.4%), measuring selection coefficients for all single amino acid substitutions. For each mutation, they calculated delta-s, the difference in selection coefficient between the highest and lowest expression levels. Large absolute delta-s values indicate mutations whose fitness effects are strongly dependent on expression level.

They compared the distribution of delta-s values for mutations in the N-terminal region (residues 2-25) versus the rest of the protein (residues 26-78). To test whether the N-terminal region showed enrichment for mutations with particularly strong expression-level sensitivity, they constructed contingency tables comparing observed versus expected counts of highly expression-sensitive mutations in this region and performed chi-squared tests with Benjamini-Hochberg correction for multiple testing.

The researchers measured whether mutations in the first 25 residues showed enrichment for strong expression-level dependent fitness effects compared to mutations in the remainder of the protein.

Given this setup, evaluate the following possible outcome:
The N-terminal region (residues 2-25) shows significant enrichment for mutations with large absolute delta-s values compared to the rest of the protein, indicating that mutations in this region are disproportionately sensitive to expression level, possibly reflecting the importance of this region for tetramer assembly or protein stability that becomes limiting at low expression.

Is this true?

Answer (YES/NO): NO